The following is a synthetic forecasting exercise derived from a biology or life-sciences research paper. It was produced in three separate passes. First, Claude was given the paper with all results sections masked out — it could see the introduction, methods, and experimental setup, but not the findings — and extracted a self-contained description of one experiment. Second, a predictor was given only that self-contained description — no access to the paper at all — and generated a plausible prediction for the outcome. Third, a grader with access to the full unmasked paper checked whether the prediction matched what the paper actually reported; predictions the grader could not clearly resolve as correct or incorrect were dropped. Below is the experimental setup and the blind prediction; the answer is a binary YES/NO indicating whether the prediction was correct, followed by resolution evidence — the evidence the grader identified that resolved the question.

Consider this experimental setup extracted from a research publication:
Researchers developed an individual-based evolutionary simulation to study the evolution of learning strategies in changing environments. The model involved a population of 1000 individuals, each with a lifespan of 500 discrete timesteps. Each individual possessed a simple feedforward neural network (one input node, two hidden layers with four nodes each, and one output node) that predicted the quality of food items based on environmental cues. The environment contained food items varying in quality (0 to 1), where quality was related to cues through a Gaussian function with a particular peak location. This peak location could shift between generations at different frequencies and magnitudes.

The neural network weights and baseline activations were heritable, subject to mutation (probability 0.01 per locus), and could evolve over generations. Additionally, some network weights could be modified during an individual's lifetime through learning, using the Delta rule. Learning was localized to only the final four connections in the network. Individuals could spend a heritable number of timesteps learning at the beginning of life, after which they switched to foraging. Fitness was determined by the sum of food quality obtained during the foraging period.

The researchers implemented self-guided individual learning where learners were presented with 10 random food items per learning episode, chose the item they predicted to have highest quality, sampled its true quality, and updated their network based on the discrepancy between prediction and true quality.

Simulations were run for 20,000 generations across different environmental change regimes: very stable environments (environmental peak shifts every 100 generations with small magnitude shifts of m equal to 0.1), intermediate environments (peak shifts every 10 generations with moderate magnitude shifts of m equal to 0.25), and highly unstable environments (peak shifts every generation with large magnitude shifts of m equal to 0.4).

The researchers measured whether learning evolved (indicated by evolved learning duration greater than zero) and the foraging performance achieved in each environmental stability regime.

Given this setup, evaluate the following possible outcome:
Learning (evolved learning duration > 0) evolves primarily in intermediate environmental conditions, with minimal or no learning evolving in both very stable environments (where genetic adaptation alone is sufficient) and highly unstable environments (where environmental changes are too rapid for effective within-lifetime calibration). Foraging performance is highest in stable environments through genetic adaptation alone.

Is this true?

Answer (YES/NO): NO